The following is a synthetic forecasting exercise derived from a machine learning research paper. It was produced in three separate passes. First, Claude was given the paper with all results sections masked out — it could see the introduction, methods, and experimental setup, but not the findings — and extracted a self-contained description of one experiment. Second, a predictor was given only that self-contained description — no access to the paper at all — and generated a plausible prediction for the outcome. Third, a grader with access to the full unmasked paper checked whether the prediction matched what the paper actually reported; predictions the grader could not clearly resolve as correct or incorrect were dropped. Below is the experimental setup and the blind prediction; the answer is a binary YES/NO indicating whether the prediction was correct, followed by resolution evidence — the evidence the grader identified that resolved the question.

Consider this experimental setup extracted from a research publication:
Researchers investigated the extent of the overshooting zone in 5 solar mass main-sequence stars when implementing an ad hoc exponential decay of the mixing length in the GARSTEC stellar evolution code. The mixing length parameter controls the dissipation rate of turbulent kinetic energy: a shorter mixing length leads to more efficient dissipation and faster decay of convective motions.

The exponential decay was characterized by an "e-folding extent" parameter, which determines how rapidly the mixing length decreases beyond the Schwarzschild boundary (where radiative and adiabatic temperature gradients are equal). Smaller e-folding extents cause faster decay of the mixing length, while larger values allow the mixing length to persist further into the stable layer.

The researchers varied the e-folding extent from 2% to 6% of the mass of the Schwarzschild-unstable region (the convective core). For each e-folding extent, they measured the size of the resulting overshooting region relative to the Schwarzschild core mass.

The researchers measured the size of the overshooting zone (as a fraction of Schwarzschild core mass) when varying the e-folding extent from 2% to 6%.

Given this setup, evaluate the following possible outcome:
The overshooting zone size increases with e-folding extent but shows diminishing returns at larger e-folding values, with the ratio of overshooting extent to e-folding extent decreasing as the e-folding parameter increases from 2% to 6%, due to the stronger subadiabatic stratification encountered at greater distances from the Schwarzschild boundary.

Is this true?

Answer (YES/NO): YES